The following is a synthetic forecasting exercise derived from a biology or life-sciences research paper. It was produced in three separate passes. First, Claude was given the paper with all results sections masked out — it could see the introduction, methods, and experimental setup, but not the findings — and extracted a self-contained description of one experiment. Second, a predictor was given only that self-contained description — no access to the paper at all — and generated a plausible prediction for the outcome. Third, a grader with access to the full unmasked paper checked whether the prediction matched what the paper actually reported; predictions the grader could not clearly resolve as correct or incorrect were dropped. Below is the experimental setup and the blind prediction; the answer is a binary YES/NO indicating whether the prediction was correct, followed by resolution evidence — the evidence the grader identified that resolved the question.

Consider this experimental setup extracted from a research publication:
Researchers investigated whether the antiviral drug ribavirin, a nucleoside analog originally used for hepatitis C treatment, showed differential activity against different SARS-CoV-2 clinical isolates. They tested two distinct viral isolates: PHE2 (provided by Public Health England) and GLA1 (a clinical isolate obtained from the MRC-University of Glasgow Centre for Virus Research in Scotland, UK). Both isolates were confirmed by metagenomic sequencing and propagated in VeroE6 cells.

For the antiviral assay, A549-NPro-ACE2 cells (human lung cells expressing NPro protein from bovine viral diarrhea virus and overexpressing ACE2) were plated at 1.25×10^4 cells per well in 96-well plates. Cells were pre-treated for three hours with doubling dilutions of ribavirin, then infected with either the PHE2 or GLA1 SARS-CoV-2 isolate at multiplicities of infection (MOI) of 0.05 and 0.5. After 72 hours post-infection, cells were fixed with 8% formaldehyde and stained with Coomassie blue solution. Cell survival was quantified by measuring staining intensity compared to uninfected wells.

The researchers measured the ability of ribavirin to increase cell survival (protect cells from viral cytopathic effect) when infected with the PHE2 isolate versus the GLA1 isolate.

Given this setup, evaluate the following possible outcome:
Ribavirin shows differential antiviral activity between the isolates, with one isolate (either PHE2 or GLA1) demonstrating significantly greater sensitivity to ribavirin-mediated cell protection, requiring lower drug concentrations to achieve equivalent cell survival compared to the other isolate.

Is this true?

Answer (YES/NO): YES